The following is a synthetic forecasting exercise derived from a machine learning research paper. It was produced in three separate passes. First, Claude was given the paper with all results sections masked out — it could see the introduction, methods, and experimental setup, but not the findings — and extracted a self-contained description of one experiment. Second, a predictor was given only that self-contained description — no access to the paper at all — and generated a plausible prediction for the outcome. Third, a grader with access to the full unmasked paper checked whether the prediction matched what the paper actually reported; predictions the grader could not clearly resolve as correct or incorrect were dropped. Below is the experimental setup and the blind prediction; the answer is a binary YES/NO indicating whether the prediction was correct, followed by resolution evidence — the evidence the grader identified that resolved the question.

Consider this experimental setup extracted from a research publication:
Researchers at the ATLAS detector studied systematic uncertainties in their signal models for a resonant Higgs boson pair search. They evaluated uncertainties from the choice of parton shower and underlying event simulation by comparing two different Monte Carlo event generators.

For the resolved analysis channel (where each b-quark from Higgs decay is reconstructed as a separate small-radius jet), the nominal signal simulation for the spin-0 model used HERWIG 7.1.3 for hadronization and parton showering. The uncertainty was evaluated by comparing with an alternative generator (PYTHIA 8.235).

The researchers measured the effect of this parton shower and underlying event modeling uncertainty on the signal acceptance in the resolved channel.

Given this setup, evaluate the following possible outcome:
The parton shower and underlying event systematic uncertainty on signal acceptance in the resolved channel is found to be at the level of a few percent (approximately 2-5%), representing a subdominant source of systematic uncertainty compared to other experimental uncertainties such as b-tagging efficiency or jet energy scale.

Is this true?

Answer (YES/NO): YES